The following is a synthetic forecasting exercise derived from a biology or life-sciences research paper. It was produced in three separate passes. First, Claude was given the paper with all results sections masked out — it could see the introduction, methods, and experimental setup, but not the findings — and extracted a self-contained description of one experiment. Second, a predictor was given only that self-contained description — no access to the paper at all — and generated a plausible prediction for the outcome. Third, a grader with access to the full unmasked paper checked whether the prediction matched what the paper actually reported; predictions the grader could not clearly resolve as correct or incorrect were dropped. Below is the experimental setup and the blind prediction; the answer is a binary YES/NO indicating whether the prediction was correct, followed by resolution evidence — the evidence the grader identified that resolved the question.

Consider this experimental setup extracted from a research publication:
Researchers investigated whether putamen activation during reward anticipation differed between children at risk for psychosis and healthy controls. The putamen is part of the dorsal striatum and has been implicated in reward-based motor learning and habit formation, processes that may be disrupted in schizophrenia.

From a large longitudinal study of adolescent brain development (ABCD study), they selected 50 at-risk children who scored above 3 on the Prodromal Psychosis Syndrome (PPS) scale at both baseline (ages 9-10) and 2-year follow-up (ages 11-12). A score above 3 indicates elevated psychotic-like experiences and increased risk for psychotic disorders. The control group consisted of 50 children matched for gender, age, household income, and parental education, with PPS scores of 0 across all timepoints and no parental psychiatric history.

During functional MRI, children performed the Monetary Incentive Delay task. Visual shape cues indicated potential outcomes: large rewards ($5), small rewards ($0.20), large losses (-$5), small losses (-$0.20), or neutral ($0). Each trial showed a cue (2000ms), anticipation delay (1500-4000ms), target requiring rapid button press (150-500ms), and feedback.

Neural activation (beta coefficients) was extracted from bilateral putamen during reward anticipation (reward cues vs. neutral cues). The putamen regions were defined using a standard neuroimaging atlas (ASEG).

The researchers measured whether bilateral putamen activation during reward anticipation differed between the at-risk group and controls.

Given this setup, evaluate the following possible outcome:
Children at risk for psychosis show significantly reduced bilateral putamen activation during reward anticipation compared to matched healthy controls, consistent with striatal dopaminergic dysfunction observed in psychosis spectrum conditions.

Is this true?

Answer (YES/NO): NO